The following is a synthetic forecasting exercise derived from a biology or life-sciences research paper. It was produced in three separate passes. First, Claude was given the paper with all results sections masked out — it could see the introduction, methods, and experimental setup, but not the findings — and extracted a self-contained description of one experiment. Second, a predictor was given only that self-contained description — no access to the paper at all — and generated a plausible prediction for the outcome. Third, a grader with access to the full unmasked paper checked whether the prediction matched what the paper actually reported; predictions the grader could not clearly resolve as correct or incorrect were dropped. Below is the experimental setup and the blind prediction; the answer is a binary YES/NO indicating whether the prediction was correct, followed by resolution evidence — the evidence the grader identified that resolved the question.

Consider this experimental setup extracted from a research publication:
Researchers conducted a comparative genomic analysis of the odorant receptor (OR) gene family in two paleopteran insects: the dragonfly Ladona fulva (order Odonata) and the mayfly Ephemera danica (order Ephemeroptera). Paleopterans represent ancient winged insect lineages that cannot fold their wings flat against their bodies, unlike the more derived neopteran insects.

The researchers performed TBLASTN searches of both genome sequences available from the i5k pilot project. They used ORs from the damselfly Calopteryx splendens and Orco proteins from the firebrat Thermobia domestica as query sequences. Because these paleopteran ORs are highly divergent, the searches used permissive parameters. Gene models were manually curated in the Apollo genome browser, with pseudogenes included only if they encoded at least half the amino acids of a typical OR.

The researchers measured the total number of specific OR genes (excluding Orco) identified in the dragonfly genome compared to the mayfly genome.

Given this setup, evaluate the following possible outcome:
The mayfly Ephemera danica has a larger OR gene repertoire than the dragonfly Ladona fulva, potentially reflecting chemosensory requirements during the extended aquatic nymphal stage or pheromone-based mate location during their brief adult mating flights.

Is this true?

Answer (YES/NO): YES